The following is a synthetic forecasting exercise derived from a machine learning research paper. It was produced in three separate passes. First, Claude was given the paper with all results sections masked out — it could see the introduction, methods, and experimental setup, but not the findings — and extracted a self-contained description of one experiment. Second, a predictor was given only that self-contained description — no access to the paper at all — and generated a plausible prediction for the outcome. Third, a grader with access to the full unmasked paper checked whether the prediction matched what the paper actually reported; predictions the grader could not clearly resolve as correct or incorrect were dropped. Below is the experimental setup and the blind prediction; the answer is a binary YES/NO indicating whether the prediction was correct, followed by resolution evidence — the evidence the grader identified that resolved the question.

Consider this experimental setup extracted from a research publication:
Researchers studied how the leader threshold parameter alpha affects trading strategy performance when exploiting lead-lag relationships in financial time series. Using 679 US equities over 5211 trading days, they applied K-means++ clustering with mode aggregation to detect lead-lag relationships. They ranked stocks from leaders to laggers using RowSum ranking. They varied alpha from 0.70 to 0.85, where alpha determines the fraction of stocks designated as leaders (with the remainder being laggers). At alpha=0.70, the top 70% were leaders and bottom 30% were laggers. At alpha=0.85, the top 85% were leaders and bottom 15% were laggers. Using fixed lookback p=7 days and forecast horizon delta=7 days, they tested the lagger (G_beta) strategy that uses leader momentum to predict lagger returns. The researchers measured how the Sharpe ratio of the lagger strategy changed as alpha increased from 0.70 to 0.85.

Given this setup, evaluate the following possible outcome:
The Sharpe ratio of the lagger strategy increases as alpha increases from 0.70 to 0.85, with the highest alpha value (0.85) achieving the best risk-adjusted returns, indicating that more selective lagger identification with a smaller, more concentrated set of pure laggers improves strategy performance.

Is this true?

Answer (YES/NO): NO